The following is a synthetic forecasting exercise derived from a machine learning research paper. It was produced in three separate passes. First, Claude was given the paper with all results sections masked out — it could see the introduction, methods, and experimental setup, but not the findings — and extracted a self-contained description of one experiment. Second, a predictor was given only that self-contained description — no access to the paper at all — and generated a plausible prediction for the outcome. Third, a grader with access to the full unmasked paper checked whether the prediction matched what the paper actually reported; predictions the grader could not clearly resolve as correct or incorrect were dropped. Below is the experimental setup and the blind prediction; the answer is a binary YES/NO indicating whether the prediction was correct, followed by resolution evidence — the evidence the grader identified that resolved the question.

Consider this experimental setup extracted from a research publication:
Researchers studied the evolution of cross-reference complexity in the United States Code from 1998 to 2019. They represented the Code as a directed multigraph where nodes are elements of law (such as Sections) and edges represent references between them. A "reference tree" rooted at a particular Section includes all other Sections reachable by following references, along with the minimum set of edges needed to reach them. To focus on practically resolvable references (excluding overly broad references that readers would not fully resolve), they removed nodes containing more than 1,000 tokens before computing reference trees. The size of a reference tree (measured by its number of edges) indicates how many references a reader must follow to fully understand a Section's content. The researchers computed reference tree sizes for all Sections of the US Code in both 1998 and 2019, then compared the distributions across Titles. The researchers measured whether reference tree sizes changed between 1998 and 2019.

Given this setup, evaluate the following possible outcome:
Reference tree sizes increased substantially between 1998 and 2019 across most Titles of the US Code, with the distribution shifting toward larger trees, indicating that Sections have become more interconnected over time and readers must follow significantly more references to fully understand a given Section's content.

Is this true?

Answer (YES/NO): YES